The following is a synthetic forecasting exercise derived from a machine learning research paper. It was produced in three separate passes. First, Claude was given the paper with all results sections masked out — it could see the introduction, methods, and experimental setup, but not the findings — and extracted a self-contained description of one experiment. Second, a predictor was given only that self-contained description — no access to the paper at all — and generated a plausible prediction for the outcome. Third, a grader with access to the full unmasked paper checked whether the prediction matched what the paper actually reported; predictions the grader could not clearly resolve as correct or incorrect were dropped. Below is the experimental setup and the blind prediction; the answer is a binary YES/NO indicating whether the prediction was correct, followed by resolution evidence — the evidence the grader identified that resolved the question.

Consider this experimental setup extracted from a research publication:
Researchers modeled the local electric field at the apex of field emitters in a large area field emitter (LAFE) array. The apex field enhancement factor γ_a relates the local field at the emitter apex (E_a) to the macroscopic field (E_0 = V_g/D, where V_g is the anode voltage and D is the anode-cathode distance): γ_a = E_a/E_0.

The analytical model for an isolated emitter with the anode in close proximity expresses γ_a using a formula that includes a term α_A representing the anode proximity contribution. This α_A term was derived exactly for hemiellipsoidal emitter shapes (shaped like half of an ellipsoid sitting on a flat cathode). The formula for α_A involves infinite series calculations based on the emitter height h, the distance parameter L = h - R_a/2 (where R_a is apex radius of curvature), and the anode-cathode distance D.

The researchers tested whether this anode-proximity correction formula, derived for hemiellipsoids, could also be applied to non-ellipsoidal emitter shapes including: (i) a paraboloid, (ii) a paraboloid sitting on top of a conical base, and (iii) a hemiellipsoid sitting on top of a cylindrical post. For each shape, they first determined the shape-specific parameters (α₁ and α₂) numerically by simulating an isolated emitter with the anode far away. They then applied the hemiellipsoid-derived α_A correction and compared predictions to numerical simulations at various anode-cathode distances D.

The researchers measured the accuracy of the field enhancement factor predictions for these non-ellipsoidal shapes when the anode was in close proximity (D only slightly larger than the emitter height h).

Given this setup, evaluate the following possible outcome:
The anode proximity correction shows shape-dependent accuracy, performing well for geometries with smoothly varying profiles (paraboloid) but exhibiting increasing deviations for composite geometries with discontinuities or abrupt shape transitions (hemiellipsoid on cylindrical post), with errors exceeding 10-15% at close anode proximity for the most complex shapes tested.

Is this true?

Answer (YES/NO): NO